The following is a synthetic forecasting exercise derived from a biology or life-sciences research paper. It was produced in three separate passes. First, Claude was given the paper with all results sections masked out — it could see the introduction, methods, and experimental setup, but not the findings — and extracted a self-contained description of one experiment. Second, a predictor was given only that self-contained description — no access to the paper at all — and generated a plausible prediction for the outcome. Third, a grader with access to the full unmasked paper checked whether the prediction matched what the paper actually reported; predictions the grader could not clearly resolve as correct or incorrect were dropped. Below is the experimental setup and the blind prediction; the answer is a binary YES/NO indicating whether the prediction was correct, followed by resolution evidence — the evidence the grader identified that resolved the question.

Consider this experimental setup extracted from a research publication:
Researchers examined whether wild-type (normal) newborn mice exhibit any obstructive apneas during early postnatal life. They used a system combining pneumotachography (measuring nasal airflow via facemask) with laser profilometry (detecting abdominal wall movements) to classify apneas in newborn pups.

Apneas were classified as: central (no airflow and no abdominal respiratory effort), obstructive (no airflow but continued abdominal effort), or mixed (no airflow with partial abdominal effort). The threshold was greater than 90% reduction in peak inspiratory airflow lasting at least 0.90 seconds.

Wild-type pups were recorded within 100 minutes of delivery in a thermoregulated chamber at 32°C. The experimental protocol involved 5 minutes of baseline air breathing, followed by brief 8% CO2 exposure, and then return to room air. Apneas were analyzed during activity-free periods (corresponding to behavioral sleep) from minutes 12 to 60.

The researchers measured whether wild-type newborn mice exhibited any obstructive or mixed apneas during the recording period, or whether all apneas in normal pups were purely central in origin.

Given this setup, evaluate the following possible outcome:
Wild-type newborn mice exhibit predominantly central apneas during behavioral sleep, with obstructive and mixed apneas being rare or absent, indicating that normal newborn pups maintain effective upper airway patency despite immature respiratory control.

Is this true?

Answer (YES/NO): NO